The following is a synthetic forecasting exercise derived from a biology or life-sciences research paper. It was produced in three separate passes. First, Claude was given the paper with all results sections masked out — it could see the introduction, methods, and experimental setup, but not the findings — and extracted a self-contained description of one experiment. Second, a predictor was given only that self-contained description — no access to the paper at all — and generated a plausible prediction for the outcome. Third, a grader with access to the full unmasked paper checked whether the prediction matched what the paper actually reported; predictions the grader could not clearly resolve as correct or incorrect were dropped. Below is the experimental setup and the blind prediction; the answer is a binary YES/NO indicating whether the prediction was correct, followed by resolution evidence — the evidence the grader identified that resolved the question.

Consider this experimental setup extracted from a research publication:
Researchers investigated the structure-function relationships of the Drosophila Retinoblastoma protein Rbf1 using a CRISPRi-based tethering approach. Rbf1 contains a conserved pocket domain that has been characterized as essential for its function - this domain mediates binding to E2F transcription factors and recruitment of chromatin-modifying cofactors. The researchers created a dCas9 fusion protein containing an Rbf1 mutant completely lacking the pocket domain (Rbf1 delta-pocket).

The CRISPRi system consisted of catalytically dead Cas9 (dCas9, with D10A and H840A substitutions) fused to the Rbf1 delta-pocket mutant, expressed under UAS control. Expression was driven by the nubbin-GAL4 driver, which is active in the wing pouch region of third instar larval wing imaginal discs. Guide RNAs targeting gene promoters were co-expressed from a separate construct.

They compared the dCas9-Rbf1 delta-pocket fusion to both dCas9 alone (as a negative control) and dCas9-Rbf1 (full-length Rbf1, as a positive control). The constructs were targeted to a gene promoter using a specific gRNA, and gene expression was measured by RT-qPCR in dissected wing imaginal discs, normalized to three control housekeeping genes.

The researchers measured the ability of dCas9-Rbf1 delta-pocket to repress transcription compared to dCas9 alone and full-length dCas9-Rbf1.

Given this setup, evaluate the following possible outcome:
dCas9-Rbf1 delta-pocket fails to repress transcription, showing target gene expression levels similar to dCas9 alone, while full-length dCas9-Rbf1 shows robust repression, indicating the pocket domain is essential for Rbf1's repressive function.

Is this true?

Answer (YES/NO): NO